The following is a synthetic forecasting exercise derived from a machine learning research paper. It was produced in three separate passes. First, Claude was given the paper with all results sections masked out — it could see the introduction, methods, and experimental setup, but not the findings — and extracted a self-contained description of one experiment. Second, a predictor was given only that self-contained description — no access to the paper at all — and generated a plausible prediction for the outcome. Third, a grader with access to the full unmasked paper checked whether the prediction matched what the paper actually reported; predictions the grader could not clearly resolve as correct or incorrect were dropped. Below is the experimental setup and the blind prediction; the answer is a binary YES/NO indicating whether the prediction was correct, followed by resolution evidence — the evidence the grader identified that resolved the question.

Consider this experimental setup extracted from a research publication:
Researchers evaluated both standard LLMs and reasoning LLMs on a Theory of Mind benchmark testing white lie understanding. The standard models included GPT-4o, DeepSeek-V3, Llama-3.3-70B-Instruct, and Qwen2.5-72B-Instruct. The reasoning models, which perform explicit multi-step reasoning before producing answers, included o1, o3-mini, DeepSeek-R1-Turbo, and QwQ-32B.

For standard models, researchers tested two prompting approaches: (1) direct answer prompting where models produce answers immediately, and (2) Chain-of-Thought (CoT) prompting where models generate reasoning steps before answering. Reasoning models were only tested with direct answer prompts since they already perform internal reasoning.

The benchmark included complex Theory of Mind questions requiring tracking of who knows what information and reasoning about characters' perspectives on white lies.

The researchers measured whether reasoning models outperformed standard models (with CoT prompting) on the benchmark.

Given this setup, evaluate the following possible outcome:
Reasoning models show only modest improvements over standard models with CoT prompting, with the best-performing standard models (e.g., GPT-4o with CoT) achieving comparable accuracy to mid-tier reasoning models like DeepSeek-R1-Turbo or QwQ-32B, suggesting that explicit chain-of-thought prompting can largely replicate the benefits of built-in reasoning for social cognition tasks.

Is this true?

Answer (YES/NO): NO